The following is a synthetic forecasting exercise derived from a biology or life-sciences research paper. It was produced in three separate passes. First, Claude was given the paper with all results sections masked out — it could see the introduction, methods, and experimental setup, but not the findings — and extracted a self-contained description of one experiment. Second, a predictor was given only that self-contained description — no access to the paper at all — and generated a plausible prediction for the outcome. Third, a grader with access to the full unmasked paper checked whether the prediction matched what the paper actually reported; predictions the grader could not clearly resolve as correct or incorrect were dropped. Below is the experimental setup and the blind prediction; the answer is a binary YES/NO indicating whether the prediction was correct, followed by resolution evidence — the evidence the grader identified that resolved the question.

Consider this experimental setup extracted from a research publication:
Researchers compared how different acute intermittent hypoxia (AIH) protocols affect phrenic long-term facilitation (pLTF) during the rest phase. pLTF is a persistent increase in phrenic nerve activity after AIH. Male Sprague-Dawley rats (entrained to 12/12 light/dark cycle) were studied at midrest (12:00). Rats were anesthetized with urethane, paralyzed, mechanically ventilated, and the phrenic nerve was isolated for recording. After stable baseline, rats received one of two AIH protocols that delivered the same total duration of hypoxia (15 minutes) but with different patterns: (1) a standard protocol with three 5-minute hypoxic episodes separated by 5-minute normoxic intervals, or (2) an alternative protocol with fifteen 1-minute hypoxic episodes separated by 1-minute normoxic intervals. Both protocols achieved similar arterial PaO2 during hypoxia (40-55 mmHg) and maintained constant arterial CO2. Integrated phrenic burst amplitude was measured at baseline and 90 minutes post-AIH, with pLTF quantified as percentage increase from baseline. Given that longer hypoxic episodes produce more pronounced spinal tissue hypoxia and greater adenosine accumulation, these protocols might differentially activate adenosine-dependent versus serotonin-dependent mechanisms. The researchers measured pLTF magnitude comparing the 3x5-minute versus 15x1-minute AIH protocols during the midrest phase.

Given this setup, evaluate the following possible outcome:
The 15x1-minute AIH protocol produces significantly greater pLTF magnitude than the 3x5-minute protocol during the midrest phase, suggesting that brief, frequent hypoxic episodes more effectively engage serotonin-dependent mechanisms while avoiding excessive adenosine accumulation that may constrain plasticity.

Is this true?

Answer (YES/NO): YES